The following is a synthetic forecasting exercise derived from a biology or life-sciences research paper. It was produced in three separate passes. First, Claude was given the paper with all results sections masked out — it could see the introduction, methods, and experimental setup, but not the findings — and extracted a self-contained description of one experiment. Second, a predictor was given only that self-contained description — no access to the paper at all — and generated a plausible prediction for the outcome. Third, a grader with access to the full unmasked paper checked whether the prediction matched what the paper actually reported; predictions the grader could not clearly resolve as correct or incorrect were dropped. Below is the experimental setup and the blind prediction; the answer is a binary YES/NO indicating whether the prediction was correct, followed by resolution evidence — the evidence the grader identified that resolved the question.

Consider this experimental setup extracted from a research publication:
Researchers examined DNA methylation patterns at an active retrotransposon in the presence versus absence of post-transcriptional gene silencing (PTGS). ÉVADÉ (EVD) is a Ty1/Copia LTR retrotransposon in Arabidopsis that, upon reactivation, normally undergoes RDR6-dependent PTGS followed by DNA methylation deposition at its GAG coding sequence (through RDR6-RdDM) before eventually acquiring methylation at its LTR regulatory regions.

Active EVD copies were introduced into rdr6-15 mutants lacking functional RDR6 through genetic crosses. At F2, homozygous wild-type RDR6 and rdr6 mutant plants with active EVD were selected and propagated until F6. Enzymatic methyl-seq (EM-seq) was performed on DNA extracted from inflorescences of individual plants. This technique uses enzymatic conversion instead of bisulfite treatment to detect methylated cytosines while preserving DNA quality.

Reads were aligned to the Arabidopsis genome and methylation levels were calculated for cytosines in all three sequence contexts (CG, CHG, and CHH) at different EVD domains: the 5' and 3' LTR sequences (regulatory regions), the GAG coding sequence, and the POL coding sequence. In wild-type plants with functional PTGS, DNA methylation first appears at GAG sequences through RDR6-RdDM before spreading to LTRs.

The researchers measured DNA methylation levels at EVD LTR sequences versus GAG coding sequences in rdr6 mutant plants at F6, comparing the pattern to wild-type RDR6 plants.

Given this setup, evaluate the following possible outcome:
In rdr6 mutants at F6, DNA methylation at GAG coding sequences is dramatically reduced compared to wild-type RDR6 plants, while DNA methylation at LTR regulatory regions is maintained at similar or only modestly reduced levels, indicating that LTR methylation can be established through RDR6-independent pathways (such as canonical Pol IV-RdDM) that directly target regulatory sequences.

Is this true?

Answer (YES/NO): YES